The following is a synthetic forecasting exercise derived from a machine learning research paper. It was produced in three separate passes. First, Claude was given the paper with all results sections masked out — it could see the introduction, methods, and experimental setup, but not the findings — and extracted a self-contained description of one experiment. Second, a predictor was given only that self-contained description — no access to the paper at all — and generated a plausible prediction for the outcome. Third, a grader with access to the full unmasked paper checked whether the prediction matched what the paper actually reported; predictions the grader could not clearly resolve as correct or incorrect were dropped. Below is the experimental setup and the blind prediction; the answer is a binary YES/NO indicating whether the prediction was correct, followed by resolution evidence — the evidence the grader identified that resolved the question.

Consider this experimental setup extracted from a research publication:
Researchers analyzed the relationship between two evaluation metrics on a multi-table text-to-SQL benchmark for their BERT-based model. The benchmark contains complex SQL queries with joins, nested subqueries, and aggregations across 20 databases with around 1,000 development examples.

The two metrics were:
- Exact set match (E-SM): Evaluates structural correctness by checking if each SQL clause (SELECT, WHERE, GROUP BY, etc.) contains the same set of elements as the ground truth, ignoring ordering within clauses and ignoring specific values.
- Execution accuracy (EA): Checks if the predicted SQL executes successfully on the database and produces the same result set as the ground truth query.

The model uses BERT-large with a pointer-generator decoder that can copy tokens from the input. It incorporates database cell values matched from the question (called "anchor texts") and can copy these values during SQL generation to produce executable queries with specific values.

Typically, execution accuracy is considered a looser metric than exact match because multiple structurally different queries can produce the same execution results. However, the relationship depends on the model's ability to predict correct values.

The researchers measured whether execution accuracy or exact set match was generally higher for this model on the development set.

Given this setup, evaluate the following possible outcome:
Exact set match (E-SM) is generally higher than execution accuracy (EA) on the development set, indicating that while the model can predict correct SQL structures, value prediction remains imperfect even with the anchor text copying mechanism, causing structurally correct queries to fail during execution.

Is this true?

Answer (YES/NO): YES